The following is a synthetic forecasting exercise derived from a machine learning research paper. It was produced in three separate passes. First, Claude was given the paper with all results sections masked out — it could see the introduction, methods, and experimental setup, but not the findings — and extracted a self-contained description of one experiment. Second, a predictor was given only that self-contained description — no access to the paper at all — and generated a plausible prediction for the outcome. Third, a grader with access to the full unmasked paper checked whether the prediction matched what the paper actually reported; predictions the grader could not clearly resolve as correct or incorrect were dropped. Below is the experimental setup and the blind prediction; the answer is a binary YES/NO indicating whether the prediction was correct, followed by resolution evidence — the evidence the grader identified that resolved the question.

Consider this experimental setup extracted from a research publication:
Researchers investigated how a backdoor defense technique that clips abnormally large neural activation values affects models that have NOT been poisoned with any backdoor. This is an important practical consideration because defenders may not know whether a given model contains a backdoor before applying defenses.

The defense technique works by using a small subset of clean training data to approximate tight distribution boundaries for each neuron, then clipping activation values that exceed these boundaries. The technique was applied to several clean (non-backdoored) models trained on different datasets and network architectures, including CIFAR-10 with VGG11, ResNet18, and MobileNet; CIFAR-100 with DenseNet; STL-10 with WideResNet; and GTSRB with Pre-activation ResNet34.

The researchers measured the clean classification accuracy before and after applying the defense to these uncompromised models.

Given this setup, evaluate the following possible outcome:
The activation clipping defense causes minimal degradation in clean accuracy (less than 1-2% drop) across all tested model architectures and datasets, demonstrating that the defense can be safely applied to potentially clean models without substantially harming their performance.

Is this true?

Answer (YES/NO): NO